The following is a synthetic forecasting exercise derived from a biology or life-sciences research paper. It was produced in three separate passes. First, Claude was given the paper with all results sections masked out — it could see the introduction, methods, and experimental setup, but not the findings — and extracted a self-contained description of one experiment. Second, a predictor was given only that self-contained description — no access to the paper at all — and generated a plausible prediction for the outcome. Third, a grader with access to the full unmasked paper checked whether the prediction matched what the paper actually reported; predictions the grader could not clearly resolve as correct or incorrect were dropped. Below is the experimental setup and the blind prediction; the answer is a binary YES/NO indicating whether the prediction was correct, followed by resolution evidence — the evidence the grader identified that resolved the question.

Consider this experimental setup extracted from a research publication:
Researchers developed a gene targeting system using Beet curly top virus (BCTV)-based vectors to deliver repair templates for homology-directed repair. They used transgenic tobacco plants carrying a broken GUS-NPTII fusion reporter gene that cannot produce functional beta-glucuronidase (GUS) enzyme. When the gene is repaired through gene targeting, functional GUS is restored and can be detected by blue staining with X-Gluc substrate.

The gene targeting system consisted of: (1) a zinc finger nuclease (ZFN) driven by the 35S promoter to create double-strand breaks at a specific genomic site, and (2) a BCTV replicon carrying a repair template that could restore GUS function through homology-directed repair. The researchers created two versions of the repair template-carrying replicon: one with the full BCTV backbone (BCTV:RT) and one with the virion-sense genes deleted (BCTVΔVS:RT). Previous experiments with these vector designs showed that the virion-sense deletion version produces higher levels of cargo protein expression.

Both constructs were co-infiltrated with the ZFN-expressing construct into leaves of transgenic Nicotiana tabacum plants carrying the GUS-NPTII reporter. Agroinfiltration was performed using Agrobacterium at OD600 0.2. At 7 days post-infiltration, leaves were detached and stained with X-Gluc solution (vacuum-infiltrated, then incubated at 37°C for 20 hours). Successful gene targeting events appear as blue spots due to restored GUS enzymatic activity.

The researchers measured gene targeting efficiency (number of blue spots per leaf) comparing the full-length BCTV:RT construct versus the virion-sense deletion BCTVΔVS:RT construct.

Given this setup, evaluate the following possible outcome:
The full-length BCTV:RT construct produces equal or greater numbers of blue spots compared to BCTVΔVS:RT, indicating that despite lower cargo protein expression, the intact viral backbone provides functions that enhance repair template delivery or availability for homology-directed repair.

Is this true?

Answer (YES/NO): YES